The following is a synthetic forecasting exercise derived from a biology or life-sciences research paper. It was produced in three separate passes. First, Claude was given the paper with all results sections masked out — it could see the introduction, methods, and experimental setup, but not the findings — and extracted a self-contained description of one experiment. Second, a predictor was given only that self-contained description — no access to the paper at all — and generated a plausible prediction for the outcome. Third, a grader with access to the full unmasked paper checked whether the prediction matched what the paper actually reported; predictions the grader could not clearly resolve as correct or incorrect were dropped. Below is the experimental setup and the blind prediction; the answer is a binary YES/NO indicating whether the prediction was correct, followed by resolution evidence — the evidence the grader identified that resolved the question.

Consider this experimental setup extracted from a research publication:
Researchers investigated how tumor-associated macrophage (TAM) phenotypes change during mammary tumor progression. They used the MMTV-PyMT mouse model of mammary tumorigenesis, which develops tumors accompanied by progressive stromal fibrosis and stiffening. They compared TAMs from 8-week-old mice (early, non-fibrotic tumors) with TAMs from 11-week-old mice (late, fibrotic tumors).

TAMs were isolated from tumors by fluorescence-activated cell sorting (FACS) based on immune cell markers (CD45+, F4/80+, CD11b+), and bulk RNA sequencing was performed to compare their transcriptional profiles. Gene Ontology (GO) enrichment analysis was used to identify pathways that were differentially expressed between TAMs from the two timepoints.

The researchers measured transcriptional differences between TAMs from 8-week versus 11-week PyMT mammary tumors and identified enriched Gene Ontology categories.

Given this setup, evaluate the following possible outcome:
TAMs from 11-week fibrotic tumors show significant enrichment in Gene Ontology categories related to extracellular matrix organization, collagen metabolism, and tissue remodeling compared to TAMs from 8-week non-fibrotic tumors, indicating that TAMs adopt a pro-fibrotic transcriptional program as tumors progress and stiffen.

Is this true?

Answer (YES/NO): YES